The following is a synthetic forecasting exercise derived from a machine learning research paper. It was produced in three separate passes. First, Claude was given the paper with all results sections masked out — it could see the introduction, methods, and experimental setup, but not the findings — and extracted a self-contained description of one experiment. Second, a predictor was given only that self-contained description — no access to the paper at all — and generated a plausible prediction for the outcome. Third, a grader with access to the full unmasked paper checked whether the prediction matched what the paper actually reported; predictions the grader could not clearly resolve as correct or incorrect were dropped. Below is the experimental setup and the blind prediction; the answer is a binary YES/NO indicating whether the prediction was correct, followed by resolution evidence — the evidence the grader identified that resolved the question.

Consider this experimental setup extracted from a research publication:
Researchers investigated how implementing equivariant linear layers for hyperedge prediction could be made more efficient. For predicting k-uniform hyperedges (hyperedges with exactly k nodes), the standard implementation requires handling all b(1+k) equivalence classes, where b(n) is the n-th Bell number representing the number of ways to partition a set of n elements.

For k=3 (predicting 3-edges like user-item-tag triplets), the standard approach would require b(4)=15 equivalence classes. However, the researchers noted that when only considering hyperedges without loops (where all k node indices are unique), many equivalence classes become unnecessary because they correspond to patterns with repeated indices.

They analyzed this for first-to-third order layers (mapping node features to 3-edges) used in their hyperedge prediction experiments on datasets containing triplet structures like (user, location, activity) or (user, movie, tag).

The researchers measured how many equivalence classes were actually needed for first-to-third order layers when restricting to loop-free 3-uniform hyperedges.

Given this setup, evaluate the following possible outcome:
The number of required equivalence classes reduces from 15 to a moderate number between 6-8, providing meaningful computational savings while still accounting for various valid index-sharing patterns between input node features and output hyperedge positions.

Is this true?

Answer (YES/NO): NO